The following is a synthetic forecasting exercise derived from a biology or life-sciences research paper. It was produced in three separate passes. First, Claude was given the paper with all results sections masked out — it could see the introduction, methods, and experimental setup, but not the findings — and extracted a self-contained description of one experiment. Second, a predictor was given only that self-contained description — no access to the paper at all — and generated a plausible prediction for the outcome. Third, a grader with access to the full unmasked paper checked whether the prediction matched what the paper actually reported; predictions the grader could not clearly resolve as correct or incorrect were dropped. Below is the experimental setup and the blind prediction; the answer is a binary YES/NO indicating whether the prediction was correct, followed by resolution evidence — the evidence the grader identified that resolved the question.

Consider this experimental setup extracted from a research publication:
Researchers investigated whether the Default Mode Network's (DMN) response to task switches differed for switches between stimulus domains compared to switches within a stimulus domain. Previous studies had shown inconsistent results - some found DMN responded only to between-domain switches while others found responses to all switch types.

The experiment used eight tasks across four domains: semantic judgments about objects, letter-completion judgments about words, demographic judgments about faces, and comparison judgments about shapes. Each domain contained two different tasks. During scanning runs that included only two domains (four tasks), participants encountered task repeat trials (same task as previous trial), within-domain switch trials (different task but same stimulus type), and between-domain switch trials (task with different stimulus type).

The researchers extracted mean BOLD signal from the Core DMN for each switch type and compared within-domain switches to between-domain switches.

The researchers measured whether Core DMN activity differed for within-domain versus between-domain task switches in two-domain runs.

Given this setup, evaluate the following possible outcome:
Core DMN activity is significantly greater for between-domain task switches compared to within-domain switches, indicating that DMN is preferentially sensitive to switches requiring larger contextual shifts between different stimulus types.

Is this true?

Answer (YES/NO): YES